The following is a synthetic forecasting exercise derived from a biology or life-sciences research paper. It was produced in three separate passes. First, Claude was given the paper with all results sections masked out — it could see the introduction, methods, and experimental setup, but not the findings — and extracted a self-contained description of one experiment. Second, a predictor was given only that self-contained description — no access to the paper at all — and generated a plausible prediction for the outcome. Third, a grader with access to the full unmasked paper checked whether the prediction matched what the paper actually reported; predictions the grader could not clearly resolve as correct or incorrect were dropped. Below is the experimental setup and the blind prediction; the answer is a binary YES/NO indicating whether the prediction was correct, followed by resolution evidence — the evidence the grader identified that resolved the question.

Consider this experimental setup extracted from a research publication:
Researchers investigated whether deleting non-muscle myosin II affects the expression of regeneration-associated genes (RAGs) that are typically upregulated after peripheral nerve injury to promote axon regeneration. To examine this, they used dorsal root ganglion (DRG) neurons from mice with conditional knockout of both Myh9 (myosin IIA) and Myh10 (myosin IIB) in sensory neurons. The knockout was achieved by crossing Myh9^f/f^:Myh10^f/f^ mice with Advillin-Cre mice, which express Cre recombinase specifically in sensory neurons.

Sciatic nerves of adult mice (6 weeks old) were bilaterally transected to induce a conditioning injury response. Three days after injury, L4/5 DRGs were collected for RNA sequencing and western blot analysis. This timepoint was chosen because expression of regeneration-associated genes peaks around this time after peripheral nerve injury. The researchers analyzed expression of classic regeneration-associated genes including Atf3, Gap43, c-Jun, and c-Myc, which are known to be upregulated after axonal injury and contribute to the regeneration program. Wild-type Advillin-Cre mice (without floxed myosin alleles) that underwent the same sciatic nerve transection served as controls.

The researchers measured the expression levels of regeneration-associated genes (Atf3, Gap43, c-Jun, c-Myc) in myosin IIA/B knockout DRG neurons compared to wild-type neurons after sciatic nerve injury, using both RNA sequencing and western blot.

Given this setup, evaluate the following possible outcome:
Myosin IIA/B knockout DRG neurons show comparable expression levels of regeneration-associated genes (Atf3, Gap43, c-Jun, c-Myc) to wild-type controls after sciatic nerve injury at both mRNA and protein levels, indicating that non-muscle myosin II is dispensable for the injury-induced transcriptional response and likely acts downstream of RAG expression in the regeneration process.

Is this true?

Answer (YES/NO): YES